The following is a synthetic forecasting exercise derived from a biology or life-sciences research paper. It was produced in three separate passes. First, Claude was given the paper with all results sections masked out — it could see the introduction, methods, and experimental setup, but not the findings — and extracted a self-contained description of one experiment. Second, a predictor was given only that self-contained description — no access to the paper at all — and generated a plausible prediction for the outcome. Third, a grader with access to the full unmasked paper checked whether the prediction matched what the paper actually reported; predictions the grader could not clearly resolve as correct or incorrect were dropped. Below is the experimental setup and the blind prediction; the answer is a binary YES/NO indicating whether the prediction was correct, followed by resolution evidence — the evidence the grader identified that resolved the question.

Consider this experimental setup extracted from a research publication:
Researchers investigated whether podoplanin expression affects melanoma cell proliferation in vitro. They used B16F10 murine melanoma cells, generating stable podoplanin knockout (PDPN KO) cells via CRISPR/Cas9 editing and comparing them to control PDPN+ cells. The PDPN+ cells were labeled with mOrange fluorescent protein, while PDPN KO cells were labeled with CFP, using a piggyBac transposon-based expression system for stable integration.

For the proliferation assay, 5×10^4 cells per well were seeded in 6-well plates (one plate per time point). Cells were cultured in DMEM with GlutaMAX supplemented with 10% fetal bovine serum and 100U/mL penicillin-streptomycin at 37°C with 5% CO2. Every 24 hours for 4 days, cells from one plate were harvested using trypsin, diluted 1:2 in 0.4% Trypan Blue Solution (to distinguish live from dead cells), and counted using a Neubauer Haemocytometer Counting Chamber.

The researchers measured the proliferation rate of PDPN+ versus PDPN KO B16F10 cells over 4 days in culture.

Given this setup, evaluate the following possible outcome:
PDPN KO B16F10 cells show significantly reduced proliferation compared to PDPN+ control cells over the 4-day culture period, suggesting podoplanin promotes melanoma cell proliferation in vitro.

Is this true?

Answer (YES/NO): NO